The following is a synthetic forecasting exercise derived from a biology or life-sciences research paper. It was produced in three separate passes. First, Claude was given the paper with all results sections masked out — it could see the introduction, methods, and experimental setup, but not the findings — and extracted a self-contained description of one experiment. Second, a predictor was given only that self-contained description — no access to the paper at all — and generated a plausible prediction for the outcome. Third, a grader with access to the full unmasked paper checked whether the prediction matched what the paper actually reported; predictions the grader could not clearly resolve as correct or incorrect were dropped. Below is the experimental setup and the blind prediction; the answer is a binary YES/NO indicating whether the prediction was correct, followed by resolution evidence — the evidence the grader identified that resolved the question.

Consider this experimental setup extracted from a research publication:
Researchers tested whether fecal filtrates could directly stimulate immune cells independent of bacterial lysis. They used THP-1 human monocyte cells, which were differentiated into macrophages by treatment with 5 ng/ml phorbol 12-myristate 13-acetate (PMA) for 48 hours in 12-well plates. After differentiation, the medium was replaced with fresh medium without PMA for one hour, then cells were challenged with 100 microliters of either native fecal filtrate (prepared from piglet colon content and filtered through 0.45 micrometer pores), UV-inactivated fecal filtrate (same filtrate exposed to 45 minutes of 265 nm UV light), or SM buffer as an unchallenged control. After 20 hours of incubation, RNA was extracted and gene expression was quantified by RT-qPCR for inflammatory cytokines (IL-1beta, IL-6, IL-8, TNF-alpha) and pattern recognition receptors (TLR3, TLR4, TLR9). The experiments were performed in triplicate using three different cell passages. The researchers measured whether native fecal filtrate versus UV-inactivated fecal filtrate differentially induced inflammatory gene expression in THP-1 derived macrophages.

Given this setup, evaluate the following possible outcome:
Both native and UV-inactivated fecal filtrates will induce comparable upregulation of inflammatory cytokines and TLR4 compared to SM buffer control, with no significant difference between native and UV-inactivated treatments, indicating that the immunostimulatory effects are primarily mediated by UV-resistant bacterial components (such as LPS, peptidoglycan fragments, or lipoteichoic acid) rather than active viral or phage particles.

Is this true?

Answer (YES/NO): NO